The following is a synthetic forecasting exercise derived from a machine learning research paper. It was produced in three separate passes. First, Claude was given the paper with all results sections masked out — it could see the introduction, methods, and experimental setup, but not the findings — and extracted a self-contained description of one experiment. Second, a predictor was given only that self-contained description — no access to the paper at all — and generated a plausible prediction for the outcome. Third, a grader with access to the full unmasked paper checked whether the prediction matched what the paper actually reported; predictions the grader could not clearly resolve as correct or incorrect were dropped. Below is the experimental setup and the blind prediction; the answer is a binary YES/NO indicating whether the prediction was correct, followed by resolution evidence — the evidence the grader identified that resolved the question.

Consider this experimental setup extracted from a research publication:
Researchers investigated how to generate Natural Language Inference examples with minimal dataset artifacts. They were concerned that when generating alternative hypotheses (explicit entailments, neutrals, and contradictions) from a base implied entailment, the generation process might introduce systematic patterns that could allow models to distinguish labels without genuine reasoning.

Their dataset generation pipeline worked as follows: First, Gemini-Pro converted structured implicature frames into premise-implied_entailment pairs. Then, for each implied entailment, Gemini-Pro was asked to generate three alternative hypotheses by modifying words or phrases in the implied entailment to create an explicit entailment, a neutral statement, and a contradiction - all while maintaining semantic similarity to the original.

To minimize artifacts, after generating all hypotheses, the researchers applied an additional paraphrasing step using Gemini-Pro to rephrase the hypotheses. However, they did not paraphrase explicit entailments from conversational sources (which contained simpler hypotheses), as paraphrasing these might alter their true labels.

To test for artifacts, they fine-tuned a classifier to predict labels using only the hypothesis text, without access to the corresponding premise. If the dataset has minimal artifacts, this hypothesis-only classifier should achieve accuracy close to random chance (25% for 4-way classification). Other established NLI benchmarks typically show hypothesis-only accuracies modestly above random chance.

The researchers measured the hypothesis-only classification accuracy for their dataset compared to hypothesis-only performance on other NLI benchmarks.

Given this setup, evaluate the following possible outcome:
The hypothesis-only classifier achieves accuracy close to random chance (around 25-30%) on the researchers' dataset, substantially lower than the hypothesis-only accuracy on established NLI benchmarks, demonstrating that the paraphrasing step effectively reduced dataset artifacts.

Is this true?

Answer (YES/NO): NO